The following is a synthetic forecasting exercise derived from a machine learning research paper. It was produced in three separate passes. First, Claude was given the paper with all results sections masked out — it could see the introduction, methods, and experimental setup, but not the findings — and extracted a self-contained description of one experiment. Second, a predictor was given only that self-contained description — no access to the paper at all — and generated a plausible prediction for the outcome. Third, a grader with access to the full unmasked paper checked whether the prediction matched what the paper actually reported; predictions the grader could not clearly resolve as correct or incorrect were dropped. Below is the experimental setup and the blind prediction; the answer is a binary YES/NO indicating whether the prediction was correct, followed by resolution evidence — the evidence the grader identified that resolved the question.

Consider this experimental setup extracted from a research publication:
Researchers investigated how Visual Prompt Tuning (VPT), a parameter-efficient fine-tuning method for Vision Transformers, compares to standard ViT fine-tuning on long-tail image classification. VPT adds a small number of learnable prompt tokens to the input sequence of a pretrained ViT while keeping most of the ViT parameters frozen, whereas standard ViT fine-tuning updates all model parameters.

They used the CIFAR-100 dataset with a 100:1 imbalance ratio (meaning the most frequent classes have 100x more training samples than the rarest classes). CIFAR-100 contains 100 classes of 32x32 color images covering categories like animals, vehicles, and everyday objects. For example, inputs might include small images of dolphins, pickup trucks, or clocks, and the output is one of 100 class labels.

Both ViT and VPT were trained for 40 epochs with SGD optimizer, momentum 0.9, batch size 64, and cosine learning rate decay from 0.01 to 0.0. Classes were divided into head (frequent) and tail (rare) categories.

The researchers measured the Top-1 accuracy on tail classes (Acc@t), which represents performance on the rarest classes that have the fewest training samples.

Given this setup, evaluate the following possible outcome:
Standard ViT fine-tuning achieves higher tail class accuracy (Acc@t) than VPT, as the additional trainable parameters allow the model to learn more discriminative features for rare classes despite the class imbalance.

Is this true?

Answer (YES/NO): NO